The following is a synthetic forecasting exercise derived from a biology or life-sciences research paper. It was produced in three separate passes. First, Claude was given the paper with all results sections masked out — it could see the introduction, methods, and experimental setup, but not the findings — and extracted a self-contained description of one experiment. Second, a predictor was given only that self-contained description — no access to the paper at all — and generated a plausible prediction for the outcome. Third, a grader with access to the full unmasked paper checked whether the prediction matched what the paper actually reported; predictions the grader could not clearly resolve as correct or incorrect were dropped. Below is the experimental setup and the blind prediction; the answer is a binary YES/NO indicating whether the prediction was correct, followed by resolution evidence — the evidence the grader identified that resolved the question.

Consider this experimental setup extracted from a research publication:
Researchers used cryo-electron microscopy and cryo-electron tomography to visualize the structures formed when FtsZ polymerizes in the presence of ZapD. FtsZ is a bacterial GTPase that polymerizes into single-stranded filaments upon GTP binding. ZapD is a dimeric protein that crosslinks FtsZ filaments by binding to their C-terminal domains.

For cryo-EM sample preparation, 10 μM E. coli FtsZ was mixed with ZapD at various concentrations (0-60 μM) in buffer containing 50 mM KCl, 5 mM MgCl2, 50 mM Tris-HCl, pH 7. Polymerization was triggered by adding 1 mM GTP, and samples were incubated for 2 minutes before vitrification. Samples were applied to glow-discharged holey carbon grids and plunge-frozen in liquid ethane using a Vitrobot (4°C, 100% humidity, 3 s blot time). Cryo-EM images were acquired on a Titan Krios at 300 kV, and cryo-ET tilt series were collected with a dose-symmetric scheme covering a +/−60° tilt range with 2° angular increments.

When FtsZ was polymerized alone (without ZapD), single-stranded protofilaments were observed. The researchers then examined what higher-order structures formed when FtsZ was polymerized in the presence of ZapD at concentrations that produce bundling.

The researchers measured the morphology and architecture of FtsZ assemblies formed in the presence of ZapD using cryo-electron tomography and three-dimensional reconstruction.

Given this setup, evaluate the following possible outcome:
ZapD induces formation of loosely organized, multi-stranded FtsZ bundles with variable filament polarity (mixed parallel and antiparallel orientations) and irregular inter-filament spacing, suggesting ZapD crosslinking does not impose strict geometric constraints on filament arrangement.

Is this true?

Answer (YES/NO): NO